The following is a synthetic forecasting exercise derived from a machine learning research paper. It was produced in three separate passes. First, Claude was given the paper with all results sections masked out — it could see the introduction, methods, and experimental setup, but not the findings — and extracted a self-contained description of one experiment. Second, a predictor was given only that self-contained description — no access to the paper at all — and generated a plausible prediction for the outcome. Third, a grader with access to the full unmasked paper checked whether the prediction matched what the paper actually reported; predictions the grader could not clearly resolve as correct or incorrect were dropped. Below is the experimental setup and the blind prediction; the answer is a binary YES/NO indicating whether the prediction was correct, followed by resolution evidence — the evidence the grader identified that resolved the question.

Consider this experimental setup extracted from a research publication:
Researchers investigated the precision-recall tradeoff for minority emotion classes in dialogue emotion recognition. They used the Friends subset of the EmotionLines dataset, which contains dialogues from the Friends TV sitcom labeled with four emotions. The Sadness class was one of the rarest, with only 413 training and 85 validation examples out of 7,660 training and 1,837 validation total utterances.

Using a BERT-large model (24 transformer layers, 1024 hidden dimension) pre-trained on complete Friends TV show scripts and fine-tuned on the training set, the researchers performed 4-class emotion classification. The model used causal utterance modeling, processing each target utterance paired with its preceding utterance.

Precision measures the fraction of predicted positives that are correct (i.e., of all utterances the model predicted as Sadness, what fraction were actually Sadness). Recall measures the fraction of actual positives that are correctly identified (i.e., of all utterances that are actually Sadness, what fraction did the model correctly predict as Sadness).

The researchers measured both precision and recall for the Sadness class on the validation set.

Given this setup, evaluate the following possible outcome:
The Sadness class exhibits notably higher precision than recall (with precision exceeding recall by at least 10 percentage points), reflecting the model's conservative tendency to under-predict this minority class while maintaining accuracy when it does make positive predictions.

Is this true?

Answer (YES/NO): YES